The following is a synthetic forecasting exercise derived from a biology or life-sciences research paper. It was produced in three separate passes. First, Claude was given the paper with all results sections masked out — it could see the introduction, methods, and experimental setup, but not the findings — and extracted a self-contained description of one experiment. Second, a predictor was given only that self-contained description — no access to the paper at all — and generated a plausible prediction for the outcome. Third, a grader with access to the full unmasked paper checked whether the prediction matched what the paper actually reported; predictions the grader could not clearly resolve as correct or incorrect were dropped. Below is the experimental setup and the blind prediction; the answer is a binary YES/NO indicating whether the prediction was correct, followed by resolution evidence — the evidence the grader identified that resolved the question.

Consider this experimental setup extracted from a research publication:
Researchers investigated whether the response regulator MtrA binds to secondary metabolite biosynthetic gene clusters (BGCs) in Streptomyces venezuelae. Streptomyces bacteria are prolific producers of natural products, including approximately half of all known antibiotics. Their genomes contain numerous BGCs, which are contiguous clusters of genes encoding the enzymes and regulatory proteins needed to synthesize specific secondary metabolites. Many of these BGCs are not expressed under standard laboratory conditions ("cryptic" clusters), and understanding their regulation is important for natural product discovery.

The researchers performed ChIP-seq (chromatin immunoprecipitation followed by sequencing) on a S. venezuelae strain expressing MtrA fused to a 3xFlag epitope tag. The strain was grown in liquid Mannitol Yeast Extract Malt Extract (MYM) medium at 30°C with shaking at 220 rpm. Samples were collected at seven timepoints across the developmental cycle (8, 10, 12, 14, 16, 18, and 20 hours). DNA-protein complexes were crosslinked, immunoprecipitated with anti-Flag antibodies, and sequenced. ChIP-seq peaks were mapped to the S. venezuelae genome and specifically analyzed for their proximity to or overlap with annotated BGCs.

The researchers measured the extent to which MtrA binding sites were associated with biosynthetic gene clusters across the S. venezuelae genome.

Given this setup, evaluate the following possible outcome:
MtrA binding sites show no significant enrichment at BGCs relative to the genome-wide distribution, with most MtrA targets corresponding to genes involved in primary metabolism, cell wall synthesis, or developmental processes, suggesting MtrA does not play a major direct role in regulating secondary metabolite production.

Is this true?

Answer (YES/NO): NO